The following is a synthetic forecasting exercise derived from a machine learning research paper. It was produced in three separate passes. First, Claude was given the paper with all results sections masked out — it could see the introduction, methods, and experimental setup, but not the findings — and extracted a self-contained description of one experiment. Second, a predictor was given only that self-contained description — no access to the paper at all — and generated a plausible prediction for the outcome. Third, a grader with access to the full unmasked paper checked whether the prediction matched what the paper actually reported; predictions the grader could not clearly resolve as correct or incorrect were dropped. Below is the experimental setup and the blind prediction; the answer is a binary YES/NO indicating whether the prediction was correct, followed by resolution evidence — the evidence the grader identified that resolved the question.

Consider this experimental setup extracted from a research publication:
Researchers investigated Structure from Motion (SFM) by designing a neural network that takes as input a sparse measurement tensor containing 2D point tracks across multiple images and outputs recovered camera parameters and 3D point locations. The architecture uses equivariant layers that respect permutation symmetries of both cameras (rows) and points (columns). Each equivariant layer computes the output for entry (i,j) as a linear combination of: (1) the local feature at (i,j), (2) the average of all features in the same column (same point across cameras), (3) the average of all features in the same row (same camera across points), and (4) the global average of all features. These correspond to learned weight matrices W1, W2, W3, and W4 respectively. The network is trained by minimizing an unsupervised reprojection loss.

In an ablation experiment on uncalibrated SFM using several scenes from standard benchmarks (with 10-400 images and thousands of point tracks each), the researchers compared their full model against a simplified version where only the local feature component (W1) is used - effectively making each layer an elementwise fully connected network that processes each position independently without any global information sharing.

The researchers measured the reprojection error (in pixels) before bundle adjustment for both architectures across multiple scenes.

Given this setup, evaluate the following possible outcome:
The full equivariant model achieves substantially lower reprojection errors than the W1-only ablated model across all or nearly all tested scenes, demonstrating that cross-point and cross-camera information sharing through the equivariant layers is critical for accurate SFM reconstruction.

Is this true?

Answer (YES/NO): YES